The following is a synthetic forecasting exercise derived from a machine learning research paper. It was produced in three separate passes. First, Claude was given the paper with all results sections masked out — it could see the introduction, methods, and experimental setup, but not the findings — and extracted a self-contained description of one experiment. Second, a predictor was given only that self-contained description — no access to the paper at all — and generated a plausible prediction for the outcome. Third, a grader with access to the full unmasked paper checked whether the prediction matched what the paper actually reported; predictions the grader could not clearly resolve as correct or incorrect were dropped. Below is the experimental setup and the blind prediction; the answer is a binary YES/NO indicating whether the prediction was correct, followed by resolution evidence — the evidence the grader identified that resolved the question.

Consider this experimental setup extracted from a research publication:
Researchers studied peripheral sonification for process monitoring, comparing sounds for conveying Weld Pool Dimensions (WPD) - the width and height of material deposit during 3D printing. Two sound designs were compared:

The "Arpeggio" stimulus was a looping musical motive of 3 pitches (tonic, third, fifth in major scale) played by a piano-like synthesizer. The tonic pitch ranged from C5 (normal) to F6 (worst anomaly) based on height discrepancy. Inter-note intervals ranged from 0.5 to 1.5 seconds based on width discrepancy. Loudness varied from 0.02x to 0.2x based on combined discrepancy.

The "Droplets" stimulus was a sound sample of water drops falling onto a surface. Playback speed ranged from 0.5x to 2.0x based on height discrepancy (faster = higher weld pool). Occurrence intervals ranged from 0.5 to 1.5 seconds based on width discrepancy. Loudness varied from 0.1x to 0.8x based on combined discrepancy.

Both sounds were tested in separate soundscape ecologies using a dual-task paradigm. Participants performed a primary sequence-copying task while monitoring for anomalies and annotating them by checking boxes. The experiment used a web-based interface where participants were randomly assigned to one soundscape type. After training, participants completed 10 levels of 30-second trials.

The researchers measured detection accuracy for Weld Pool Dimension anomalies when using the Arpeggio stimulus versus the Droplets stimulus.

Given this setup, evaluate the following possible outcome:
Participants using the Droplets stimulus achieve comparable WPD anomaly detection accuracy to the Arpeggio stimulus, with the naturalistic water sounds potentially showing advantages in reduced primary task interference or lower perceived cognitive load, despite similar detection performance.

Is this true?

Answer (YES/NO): NO